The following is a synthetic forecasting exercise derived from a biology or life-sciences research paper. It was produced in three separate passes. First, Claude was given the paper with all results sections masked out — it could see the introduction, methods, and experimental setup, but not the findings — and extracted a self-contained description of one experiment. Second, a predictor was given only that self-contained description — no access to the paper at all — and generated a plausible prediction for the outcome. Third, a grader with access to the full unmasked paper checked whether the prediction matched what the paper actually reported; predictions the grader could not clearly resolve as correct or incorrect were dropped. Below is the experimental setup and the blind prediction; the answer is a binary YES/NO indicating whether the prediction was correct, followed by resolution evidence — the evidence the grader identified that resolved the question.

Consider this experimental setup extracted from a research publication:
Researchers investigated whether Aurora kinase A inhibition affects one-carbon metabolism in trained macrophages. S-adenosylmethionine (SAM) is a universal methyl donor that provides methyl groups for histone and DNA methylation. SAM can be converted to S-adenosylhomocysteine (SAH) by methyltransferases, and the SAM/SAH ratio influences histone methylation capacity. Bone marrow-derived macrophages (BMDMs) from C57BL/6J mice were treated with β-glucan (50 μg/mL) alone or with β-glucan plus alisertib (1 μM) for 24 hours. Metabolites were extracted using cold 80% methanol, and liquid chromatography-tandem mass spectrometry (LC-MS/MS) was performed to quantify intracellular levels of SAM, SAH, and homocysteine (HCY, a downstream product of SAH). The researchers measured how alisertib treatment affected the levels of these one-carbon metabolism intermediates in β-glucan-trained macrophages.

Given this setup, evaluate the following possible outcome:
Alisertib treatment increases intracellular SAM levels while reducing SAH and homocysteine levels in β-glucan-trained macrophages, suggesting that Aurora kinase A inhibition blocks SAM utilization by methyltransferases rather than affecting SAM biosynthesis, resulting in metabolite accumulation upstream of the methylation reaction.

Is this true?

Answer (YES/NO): NO